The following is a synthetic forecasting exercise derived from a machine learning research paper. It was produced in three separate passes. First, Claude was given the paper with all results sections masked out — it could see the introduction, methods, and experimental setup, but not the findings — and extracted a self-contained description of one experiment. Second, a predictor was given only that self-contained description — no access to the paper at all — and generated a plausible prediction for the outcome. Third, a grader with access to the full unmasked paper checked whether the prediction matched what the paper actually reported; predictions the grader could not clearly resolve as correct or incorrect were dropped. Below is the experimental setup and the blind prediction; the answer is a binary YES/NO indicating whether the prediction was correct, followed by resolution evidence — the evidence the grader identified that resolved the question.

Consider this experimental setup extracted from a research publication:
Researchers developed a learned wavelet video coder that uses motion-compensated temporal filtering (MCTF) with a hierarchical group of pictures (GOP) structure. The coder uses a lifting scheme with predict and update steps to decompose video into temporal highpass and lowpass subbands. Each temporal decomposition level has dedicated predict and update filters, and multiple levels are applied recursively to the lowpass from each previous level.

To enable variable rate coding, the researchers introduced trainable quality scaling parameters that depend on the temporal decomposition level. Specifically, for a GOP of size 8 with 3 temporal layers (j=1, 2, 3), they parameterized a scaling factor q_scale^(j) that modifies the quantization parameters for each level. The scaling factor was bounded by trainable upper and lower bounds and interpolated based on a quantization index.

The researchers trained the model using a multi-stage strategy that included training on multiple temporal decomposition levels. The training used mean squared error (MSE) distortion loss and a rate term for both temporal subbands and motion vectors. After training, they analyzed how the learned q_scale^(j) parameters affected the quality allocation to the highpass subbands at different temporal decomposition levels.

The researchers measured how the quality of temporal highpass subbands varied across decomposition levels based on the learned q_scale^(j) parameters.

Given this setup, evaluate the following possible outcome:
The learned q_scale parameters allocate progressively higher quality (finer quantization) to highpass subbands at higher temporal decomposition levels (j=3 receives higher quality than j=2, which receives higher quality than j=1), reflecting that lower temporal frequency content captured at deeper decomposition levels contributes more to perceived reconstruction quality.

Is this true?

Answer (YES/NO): YES